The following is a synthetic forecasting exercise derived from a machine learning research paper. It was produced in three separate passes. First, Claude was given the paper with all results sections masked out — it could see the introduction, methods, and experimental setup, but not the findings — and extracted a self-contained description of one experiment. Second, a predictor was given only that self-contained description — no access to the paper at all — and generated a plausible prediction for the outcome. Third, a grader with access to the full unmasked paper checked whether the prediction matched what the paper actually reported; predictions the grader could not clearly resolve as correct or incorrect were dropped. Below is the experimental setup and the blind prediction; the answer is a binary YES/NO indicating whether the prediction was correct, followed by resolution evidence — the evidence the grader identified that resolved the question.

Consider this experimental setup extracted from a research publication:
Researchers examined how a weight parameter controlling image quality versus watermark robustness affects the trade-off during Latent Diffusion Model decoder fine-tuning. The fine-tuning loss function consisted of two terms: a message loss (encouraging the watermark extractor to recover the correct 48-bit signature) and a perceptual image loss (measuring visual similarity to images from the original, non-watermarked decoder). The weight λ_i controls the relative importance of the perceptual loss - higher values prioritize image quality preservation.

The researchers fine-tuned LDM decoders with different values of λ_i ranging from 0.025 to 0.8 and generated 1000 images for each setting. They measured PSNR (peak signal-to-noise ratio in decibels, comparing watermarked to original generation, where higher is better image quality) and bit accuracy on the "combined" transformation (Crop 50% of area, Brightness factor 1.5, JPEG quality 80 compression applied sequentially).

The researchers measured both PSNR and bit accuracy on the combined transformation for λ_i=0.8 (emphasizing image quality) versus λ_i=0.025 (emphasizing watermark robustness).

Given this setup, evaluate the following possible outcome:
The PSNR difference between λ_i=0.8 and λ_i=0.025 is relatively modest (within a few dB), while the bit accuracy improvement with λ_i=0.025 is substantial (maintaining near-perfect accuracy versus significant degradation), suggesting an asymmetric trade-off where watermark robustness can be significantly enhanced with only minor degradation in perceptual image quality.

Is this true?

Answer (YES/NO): NO